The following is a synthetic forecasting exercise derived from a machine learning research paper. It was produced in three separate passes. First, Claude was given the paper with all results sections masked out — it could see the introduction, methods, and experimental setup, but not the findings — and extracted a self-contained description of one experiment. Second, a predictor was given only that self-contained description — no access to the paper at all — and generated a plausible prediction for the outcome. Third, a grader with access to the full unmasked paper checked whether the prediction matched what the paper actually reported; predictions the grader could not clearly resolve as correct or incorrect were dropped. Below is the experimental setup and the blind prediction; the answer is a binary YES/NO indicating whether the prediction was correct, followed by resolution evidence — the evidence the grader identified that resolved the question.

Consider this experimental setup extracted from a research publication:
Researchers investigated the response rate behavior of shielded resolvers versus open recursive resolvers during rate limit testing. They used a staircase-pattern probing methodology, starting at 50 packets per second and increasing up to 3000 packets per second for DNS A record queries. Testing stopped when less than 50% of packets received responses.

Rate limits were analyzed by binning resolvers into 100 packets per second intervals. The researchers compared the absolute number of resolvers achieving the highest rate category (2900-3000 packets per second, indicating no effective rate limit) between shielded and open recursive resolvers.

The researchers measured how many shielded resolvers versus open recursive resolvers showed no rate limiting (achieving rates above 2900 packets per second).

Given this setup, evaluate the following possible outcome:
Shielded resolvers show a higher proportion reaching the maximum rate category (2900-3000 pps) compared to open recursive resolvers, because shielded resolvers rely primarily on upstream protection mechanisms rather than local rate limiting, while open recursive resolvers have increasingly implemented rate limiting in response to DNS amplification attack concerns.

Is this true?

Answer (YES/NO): NO